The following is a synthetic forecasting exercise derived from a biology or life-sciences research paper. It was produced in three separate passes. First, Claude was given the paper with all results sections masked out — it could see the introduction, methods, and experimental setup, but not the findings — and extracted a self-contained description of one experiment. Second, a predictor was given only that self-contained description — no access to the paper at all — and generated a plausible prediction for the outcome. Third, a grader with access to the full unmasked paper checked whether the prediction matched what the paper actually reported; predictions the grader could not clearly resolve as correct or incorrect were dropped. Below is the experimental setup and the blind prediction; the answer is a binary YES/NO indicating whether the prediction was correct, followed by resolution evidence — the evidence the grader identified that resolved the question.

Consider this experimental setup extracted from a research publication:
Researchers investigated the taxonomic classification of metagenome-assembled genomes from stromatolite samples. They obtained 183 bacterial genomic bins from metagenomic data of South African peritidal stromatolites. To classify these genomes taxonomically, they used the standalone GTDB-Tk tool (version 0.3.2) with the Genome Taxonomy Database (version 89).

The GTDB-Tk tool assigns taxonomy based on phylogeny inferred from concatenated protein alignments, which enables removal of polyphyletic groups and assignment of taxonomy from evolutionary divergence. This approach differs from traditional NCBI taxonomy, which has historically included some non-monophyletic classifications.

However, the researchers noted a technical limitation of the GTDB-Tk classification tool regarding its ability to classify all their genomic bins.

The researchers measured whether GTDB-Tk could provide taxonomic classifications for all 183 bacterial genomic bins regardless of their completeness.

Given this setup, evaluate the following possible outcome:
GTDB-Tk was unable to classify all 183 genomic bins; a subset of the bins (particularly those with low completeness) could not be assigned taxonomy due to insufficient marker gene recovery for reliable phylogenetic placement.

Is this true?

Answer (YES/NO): YES